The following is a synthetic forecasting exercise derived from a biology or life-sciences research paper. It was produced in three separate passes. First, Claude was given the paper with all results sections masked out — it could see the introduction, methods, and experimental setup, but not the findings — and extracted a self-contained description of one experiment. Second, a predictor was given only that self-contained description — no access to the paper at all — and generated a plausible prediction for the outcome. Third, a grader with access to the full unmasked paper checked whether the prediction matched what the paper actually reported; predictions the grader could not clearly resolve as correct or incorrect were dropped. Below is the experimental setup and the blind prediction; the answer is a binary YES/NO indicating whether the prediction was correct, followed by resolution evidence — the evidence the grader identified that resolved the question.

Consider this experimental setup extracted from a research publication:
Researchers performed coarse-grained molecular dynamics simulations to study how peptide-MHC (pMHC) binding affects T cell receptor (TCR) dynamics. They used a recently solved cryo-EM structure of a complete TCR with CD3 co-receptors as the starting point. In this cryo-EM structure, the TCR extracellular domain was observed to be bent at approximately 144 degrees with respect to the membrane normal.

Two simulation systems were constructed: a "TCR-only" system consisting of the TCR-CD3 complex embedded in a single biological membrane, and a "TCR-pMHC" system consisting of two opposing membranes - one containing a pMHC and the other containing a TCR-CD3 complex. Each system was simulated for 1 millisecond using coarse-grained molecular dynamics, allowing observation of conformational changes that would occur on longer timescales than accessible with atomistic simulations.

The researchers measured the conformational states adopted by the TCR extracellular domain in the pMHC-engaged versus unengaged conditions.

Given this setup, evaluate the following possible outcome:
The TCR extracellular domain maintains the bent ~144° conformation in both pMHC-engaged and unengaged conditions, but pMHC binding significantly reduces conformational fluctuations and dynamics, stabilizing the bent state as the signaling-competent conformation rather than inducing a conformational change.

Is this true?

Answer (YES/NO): NO